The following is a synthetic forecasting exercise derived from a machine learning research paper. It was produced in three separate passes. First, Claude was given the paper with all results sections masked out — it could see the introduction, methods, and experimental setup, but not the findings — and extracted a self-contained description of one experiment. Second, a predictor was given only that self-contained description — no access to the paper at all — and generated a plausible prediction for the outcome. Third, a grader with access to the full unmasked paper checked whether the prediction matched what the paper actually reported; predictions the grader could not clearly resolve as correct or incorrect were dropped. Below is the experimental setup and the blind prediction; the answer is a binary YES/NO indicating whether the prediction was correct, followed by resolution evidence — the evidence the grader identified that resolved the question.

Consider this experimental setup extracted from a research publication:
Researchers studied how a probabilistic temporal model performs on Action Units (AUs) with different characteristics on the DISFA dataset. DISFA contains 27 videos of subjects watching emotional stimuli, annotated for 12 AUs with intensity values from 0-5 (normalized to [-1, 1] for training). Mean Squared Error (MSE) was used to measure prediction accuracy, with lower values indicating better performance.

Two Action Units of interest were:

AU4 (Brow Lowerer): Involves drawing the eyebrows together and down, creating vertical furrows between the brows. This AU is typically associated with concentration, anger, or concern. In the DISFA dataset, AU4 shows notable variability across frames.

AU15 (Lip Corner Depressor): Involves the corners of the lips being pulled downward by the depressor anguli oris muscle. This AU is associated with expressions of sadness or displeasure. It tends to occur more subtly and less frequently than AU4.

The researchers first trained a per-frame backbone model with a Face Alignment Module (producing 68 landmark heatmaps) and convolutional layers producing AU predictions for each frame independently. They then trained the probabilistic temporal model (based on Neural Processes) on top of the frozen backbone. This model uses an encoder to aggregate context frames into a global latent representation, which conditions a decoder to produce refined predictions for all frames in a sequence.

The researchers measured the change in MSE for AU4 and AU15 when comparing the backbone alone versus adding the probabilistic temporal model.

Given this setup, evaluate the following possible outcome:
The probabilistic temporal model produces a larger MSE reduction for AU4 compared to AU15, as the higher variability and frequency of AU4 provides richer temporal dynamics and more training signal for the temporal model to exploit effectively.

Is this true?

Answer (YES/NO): YES